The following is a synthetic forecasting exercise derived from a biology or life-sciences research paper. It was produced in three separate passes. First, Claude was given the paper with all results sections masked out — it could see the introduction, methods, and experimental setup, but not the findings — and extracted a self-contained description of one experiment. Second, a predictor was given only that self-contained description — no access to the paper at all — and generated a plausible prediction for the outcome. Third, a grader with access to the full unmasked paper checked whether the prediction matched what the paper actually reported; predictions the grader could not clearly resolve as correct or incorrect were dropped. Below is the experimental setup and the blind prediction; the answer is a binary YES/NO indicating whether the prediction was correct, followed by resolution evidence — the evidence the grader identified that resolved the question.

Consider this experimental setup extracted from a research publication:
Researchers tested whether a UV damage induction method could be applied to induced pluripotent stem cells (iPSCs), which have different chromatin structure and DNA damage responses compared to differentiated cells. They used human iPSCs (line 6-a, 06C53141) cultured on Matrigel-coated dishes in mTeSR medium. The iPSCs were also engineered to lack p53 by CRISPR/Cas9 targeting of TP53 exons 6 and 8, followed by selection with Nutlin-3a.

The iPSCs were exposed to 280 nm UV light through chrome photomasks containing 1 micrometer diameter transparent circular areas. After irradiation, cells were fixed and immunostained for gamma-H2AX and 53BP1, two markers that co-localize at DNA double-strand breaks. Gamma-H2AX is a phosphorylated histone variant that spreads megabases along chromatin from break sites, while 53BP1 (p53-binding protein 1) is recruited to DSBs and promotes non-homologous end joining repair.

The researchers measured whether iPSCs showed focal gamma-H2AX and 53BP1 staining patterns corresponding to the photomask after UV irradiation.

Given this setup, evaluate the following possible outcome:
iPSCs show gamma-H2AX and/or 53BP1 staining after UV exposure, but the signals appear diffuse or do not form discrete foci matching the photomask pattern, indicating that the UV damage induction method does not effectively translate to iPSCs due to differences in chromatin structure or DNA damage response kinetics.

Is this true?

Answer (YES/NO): NO